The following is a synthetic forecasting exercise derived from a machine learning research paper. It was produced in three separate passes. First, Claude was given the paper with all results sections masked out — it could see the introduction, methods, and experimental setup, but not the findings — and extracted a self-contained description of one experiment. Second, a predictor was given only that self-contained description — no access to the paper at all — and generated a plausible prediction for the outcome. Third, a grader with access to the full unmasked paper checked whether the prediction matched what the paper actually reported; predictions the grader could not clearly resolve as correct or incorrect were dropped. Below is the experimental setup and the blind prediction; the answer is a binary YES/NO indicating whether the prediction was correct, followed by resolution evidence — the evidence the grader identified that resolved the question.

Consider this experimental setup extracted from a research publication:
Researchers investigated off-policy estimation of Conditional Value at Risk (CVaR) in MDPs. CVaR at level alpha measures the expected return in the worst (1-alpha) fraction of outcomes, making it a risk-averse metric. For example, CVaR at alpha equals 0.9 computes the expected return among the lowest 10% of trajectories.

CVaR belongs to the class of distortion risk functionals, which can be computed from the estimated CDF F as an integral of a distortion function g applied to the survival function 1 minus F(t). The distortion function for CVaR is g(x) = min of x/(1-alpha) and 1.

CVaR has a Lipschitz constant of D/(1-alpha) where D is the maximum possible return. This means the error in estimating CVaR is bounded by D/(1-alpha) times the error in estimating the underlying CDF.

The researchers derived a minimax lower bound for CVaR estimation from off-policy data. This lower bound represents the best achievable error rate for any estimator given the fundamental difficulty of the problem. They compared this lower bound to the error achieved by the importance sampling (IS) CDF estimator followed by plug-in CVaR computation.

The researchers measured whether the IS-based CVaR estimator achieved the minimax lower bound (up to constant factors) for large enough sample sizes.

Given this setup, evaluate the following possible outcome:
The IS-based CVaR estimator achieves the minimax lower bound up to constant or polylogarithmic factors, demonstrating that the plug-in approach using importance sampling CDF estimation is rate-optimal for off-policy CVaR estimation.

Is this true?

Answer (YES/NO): YES